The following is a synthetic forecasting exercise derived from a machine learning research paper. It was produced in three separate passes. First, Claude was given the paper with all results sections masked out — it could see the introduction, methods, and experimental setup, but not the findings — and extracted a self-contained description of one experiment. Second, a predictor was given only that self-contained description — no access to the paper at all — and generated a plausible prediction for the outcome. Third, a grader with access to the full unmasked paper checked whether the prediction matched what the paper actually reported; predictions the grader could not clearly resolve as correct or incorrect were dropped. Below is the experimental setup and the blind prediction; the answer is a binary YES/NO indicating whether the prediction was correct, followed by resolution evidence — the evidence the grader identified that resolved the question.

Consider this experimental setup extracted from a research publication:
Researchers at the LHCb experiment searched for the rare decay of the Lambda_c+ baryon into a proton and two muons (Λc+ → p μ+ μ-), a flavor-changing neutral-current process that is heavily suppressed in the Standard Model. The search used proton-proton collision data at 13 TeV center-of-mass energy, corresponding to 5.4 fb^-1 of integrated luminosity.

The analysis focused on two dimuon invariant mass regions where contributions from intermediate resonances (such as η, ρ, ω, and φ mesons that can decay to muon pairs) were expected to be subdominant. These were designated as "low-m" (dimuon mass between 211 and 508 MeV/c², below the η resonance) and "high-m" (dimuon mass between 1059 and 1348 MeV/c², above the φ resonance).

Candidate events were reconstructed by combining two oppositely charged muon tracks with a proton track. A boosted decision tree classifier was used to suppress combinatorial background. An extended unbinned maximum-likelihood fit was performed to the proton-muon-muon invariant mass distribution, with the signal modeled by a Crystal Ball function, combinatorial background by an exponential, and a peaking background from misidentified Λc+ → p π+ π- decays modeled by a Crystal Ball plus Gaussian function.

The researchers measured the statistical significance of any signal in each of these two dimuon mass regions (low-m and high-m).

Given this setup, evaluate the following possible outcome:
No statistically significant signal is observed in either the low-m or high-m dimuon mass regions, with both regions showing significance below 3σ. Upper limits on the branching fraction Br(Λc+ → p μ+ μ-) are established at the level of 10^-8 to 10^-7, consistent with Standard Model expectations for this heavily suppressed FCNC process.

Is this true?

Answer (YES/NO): YES